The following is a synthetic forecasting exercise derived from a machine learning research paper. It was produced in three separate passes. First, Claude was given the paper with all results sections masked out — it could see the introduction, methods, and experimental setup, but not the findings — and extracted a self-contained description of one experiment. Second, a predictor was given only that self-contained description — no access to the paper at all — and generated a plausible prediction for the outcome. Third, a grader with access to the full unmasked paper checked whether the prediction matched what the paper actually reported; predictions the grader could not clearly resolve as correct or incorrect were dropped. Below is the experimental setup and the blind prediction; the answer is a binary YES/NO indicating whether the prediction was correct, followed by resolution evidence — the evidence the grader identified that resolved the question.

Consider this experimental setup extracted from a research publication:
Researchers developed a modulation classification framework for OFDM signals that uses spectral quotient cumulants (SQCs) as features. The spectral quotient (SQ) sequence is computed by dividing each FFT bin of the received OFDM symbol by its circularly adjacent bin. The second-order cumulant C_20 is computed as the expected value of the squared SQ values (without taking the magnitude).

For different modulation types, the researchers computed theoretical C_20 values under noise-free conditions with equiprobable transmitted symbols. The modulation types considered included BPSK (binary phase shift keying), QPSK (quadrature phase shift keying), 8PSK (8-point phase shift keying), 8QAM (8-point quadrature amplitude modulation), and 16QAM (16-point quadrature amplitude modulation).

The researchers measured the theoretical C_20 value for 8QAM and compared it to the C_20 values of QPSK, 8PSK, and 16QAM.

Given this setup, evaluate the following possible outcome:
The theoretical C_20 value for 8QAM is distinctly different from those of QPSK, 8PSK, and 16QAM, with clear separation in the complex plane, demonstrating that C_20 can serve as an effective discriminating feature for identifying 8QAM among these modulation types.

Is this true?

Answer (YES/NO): YES